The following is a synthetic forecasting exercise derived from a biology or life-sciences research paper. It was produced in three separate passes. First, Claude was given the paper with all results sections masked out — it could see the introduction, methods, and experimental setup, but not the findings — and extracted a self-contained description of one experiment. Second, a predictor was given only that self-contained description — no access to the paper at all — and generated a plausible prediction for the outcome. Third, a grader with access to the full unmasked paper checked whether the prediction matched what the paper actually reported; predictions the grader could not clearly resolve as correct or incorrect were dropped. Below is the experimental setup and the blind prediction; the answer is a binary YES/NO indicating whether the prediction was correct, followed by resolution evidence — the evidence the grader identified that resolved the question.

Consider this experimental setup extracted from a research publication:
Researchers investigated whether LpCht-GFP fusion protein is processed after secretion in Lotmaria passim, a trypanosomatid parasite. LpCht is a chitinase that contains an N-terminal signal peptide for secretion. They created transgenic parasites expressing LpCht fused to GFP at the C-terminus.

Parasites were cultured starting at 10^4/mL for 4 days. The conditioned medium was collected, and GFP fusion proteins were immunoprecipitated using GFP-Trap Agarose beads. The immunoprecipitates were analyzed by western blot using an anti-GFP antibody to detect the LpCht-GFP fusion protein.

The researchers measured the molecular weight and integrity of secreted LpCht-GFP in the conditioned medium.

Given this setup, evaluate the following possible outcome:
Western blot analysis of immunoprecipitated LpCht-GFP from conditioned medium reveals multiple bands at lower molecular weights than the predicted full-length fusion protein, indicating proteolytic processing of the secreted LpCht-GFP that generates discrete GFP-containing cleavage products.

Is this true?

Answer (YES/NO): YES